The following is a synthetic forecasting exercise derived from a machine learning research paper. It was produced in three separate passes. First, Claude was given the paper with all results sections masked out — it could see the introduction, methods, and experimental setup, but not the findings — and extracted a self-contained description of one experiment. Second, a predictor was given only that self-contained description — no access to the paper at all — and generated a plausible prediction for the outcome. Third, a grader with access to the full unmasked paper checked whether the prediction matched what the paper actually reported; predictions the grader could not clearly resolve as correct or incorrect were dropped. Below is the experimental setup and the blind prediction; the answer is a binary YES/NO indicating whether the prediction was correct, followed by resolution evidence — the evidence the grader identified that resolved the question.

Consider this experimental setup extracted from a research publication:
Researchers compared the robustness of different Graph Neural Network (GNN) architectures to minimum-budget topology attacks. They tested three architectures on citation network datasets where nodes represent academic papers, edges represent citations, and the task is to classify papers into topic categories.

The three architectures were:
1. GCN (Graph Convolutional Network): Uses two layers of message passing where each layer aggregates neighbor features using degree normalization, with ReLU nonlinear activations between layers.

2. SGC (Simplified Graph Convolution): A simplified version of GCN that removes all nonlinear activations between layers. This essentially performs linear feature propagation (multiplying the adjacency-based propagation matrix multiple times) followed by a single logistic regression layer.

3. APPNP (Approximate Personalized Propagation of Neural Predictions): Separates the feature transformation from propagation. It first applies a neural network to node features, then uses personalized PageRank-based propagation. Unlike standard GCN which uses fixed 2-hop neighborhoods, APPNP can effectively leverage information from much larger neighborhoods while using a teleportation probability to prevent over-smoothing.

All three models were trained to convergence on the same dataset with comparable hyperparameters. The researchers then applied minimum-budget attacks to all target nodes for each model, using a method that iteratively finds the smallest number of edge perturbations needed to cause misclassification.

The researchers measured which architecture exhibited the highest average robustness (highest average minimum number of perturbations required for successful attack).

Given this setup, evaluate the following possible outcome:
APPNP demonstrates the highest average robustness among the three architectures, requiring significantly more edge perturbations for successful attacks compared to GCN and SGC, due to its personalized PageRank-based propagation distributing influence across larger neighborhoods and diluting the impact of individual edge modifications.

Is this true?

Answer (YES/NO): YES